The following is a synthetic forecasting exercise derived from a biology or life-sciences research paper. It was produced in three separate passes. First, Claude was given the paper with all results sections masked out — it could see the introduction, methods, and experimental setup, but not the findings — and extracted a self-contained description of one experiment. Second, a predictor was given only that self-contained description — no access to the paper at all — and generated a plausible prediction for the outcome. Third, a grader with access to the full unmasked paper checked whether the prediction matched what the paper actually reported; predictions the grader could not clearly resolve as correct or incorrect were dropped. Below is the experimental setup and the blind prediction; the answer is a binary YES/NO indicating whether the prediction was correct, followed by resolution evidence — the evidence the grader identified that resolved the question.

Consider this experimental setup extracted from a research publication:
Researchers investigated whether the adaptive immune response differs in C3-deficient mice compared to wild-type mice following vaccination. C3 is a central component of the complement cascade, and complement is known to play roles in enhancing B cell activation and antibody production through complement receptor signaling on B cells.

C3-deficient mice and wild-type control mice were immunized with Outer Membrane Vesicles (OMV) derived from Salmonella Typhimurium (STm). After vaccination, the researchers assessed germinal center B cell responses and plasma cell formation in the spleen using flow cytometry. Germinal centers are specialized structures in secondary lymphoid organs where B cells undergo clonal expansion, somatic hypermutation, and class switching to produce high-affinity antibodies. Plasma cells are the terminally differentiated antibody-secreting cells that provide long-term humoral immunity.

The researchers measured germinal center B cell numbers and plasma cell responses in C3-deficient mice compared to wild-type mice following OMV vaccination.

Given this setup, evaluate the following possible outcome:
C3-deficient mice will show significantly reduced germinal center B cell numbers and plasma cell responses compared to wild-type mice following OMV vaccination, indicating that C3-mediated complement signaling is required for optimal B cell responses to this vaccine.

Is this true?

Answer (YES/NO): YES